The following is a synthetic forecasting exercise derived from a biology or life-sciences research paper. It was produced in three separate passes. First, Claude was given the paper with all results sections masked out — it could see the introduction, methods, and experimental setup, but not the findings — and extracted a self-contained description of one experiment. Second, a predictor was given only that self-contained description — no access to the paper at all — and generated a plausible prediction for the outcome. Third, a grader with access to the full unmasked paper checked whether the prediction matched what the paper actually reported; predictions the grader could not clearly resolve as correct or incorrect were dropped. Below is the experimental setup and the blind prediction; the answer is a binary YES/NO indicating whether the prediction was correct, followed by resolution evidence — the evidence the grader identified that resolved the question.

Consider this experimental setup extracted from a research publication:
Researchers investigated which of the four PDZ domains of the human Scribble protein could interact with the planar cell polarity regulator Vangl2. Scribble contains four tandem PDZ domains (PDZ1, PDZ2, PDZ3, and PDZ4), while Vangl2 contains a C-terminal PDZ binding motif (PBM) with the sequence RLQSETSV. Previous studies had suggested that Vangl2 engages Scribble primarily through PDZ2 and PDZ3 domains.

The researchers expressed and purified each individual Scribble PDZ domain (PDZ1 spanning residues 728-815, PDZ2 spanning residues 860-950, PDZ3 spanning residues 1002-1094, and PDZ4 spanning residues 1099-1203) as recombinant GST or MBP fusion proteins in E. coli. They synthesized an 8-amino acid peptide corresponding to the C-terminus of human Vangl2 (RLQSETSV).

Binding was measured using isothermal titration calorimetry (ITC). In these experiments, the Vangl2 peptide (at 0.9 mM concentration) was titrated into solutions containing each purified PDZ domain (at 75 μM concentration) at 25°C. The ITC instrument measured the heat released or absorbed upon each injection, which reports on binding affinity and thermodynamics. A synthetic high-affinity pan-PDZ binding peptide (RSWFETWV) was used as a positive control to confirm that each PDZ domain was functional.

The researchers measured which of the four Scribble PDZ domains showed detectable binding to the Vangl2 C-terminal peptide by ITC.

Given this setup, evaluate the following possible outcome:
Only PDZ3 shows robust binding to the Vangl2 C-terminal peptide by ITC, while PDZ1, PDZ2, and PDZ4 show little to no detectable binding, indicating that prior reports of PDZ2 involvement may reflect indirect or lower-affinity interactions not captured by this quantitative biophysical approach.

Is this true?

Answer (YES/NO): NO